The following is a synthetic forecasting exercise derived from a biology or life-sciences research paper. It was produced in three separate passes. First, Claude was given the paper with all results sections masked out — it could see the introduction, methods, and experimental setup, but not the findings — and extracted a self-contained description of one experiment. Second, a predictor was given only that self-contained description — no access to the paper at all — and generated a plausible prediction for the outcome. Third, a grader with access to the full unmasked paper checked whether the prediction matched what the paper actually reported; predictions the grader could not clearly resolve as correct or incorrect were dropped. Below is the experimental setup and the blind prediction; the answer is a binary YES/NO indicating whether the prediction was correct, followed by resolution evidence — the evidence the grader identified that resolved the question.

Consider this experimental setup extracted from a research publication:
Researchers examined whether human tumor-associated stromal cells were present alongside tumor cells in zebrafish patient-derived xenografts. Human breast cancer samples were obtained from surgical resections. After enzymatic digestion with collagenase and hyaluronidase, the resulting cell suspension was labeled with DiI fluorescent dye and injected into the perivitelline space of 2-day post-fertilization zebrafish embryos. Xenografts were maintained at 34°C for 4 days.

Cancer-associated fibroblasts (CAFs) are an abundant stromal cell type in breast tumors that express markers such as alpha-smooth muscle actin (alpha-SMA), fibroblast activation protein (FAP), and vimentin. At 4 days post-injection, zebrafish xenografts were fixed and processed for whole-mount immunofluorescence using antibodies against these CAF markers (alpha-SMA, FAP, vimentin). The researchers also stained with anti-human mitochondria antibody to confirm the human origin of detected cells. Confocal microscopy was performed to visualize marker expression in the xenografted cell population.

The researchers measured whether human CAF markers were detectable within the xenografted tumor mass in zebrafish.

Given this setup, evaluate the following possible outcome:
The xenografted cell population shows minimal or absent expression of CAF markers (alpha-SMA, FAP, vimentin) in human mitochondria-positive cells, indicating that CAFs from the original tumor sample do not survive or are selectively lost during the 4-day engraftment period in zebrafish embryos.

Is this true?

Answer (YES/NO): NO